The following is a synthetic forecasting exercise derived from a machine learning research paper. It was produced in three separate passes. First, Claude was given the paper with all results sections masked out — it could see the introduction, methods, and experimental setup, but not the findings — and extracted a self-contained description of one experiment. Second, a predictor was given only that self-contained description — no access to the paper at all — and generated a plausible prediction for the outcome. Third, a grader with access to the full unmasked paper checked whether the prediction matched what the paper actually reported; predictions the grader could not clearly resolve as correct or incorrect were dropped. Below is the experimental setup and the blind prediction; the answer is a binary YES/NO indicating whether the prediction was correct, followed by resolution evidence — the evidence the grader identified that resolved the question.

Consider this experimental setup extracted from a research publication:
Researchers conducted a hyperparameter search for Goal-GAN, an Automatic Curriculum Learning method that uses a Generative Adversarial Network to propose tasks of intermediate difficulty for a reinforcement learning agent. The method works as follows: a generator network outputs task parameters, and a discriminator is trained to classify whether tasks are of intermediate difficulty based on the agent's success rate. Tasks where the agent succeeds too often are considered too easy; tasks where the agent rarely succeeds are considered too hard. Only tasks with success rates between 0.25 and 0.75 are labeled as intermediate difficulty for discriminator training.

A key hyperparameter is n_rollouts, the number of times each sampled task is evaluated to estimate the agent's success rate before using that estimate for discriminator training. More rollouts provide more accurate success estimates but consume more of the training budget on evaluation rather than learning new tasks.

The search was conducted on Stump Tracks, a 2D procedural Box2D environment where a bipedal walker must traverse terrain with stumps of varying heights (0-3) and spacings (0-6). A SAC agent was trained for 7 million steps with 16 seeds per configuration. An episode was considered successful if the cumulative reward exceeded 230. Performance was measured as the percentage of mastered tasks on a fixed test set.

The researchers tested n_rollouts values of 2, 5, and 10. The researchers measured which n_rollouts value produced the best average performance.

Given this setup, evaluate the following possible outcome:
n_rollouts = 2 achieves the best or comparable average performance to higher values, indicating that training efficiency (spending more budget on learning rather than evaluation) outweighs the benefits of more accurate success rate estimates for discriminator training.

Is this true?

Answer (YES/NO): YES